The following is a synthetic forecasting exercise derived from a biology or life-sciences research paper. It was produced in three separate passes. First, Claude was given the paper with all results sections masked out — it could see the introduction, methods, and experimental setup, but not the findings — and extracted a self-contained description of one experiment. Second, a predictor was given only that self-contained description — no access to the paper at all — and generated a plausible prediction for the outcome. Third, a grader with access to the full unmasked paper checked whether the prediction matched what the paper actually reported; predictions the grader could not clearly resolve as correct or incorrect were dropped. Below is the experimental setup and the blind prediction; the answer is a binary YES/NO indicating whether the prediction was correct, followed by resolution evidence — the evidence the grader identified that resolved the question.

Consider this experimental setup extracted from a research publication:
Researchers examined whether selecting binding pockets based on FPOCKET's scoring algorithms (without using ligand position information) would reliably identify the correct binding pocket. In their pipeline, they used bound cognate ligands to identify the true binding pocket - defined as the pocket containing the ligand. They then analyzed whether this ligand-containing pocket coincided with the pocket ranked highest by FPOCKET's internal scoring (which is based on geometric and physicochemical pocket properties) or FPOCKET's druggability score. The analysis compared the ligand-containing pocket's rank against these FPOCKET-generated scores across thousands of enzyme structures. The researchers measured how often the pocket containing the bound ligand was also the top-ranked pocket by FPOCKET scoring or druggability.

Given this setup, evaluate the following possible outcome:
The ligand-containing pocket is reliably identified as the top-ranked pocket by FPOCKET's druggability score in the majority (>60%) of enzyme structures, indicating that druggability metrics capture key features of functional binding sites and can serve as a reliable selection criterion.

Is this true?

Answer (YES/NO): NO